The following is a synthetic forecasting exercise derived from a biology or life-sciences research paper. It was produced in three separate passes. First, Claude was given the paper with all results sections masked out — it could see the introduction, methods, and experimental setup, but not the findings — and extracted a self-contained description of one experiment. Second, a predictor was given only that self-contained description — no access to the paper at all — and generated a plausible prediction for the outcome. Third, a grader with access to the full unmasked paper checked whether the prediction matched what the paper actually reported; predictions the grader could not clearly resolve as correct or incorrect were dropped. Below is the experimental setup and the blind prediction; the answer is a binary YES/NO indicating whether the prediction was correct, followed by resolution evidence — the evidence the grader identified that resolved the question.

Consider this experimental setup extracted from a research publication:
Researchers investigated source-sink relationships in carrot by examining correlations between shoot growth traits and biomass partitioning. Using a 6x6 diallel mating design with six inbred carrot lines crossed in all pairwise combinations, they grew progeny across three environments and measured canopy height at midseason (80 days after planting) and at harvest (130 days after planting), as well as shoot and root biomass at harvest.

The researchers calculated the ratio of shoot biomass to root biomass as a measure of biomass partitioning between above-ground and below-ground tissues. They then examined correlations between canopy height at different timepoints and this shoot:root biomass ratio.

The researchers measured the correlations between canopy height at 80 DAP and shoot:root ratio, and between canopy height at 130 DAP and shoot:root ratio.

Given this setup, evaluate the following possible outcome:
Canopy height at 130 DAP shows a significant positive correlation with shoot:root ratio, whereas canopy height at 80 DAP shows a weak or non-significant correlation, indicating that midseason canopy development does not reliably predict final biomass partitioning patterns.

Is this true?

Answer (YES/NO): NO